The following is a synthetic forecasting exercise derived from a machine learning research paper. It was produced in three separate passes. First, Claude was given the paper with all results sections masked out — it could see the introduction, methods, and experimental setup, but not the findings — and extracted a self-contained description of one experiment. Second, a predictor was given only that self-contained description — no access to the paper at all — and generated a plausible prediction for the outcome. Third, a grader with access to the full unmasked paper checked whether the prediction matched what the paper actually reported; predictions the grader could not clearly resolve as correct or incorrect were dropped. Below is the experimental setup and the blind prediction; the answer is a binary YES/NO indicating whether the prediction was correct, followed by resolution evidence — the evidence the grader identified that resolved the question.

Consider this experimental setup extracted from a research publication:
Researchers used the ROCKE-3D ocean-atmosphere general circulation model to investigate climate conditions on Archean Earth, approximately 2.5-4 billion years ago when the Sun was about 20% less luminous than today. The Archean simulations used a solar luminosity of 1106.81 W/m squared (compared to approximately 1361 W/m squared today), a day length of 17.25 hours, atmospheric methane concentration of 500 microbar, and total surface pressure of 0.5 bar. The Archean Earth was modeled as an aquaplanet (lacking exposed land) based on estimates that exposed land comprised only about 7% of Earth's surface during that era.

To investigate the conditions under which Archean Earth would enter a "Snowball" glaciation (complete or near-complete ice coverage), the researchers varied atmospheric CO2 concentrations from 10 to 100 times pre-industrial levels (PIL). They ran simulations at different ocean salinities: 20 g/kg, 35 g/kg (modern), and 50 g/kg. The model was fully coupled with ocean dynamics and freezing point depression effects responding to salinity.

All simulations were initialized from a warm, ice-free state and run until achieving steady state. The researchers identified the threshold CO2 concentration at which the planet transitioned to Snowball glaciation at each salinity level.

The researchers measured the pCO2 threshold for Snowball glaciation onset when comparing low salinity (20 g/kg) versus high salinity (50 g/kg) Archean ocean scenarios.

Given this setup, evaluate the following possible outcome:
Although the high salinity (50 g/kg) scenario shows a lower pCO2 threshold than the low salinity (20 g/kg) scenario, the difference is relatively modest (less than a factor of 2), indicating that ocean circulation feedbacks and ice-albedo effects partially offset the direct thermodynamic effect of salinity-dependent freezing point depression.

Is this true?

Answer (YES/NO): NO